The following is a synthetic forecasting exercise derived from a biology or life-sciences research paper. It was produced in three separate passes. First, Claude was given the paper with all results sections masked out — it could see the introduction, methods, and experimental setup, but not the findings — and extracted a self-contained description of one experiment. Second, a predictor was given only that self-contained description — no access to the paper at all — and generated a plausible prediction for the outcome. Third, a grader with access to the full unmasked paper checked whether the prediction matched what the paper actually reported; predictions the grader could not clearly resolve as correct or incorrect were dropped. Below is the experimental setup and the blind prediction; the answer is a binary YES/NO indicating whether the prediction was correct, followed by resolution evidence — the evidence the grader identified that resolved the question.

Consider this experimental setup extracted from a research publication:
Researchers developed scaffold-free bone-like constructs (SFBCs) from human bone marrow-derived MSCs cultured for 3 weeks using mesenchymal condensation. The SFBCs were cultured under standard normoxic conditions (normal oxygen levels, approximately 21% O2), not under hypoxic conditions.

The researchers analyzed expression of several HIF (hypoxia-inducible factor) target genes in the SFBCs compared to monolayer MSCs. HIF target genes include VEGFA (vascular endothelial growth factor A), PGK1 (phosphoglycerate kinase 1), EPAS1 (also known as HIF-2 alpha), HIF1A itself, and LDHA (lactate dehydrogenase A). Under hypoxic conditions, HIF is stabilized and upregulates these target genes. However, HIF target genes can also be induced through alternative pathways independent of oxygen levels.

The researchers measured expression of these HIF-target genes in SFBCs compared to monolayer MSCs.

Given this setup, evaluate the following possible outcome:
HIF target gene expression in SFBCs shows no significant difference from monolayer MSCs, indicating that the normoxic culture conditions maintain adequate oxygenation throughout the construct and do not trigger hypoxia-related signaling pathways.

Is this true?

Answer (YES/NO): NO